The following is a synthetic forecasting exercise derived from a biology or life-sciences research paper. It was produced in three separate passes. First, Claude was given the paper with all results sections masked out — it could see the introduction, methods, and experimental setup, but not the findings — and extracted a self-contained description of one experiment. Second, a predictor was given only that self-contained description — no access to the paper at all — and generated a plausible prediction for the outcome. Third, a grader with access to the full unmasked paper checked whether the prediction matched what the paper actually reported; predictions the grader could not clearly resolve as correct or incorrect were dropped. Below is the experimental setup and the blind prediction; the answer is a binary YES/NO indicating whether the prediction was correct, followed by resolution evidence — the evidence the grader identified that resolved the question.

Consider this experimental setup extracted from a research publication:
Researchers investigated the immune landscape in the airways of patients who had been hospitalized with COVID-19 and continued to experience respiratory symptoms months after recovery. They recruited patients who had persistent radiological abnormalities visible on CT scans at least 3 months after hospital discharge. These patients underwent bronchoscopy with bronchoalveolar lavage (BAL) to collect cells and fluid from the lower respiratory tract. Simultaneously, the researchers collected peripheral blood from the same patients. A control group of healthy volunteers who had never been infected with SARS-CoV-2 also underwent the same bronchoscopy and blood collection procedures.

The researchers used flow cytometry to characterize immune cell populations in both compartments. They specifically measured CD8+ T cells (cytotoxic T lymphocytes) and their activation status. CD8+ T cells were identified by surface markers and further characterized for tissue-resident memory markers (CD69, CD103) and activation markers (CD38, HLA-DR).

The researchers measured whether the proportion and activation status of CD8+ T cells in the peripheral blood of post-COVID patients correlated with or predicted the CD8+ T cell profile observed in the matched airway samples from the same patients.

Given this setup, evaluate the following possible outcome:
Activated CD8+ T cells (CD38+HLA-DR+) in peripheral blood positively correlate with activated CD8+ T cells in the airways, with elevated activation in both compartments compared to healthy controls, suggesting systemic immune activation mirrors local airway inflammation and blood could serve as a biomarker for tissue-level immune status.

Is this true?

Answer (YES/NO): NO